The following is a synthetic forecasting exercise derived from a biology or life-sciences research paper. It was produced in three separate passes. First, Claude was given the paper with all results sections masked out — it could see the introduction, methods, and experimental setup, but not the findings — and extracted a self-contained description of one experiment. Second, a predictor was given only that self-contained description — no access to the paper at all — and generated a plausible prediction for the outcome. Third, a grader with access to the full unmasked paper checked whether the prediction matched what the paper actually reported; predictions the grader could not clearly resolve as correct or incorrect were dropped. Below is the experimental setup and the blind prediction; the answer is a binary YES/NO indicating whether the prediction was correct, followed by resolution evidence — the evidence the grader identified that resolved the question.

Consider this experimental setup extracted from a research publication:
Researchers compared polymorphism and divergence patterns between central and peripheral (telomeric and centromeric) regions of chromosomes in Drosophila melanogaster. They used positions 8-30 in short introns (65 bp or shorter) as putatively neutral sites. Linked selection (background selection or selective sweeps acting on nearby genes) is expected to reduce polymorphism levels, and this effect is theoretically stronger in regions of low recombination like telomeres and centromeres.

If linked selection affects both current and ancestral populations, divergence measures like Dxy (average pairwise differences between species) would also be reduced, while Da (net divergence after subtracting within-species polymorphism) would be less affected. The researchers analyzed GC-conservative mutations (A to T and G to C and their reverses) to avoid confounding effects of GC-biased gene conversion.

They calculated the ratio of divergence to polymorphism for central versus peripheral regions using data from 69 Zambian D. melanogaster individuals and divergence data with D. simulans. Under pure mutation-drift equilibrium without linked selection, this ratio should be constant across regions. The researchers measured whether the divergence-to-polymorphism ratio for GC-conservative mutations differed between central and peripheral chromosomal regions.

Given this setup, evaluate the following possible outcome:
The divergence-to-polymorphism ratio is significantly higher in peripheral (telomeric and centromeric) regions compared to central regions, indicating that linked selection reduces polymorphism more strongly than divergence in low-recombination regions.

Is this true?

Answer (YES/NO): YES